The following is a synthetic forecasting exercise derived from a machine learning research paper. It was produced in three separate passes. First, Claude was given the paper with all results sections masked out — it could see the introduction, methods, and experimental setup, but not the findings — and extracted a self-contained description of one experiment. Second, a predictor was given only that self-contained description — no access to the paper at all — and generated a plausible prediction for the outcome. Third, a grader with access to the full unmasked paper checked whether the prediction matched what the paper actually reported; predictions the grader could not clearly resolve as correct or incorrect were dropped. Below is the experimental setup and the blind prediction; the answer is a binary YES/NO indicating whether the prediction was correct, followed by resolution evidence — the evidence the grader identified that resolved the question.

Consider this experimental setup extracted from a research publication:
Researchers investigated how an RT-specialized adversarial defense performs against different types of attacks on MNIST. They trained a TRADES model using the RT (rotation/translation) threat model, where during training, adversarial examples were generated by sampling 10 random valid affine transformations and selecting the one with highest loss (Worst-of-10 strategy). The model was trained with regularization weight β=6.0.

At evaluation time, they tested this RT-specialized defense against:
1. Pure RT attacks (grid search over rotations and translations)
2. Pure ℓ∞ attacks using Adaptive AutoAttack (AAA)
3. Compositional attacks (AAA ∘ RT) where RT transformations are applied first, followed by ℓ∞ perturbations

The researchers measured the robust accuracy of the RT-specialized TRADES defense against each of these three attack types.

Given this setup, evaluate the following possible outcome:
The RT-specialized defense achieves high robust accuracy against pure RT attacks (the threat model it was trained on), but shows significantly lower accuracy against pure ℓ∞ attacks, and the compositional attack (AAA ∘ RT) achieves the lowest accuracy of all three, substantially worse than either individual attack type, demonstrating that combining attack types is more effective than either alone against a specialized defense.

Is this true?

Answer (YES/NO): NO